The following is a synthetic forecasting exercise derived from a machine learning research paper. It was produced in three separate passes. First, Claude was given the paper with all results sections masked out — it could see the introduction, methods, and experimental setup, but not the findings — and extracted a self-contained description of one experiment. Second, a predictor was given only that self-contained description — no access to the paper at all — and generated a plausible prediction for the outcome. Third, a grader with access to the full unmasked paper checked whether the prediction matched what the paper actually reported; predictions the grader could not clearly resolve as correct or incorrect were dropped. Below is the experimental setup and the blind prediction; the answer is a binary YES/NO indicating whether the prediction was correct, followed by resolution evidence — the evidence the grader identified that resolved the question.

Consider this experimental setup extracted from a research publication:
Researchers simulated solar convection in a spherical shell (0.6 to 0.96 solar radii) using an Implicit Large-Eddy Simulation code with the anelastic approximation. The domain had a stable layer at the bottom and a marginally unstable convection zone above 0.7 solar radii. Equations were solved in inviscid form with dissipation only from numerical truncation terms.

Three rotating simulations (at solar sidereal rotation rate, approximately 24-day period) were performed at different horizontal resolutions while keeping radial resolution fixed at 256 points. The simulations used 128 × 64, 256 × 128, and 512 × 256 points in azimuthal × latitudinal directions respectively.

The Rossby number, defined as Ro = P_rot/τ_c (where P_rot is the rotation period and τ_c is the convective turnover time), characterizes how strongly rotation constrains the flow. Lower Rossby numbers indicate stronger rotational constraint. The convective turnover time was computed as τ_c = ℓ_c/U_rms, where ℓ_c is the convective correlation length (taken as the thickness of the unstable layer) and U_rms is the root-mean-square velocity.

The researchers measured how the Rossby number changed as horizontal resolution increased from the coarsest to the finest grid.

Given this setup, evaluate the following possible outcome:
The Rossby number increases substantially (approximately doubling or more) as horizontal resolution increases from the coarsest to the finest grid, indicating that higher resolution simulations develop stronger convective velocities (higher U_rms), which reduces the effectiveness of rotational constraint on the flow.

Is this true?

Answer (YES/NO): NO